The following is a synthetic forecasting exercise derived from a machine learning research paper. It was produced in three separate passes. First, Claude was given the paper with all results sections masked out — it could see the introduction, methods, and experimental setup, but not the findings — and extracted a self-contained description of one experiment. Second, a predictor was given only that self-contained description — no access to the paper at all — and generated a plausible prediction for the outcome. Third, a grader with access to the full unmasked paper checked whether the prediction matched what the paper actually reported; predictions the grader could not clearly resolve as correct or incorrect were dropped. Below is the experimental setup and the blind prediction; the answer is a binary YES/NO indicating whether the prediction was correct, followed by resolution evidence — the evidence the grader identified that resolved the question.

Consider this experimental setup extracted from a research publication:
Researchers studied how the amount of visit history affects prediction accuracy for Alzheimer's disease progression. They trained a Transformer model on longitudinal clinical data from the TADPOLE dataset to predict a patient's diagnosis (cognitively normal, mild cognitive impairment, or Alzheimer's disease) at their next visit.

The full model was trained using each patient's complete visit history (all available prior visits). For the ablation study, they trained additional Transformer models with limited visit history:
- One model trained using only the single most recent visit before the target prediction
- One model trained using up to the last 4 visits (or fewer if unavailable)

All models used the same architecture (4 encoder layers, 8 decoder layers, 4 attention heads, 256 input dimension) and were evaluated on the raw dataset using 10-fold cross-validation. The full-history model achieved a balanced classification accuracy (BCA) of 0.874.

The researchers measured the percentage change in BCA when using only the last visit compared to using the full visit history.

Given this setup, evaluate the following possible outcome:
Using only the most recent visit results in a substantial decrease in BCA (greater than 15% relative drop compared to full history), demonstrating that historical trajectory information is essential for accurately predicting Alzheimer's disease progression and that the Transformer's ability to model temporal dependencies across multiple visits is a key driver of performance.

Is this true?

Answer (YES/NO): NO